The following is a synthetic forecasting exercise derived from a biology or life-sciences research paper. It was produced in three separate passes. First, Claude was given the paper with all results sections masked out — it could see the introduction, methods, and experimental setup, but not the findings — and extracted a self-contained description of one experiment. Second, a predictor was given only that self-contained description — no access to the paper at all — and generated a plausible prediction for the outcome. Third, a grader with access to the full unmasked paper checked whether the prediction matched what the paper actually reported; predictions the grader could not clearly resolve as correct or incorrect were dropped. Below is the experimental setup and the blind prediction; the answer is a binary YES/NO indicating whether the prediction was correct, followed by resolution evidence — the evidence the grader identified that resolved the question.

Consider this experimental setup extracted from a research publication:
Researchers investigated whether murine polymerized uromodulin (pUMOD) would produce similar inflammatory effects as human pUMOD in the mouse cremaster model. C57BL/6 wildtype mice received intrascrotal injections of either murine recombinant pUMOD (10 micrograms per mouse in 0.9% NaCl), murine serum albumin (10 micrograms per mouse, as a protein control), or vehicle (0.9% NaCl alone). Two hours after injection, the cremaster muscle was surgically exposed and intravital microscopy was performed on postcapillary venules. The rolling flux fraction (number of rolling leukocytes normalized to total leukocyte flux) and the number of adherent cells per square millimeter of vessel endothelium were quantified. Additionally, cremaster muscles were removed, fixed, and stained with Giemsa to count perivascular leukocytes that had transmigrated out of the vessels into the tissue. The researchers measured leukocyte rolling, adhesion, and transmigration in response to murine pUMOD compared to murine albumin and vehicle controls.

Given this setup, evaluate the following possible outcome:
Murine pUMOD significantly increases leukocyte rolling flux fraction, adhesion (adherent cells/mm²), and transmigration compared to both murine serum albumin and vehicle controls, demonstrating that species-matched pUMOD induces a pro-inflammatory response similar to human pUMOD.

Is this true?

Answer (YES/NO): NO